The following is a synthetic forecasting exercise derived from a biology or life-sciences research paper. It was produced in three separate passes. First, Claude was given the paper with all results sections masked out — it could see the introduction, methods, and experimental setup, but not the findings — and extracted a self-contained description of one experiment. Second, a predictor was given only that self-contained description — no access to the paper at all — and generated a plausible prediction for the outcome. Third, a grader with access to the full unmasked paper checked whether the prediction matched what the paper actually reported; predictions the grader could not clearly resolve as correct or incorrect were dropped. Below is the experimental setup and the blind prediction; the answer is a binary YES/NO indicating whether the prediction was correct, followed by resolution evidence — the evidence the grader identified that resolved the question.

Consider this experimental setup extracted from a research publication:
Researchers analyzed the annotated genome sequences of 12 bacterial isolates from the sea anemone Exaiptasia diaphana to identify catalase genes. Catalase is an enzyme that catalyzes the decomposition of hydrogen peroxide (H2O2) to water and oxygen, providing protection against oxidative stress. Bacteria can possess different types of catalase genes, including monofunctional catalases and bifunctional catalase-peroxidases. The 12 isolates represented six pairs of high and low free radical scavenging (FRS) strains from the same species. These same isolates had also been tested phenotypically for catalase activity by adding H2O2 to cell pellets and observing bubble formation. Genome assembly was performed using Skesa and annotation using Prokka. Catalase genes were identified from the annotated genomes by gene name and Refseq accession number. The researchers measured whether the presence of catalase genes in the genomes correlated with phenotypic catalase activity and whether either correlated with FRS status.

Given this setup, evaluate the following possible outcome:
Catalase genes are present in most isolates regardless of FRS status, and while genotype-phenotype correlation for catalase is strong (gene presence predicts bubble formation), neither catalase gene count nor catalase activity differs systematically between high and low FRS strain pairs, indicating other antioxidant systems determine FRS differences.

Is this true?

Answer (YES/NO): NO